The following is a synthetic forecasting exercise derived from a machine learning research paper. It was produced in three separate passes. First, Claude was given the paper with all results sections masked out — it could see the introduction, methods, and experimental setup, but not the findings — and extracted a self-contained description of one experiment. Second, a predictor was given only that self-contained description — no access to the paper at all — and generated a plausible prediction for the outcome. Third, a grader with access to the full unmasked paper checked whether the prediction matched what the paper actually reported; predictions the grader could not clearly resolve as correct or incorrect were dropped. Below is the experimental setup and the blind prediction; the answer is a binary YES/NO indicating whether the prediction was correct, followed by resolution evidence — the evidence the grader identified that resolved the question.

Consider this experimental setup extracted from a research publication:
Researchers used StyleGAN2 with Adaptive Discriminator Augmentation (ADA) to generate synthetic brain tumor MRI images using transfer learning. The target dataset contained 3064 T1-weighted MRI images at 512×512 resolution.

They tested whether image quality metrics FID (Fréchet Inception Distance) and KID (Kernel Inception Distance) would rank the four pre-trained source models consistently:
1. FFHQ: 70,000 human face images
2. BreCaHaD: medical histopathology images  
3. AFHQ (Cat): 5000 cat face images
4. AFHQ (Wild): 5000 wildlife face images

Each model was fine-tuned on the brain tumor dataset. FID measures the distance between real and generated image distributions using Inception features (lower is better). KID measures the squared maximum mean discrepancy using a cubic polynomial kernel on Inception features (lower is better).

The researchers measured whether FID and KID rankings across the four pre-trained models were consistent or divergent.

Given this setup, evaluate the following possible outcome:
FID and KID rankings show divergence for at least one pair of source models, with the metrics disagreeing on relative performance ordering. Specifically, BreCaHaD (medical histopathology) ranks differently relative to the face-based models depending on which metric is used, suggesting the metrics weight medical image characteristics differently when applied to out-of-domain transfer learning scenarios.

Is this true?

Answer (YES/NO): NO